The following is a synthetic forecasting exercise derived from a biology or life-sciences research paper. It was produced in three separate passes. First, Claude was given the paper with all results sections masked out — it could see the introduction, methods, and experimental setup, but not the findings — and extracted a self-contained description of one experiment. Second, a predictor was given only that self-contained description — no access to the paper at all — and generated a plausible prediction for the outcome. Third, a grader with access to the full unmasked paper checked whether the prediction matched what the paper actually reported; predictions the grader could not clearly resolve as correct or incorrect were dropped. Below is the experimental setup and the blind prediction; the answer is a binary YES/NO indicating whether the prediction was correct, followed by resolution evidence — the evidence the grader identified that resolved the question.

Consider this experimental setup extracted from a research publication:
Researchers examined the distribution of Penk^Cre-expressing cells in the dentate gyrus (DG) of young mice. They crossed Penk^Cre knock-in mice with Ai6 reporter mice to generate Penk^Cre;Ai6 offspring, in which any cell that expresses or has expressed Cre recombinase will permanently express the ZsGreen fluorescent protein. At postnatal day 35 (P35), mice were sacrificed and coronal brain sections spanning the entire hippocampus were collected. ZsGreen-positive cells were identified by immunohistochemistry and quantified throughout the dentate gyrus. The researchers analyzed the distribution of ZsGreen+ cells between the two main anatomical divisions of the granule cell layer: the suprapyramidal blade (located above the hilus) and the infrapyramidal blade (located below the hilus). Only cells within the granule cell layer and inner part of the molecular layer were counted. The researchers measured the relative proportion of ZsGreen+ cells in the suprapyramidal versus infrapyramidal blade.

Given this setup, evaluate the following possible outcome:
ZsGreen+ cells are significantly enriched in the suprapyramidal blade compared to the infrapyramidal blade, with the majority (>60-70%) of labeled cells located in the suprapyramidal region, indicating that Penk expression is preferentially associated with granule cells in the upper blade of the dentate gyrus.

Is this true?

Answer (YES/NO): YES